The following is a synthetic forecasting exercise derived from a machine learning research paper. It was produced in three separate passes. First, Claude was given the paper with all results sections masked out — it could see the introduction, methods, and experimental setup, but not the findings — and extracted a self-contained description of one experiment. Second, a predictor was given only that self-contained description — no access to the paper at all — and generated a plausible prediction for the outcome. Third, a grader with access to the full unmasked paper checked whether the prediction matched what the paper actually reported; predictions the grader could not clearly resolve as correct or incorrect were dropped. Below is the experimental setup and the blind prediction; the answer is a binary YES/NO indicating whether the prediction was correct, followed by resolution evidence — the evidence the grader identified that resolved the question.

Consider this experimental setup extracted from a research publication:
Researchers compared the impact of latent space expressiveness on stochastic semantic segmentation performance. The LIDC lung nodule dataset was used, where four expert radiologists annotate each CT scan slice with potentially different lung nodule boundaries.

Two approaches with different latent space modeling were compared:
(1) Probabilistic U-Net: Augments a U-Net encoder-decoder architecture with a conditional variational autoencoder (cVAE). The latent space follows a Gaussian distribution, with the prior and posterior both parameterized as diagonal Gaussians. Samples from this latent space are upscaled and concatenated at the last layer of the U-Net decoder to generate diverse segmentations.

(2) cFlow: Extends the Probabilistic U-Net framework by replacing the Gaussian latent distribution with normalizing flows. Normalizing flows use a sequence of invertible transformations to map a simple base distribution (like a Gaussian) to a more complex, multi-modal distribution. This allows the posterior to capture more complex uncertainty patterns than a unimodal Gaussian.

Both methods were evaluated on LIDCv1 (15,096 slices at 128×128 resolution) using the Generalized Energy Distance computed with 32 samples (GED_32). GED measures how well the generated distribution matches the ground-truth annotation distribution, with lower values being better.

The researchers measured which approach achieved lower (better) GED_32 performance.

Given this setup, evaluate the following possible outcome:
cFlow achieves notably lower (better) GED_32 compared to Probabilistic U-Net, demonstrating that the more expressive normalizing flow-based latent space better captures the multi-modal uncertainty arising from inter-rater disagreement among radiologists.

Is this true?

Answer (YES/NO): YES